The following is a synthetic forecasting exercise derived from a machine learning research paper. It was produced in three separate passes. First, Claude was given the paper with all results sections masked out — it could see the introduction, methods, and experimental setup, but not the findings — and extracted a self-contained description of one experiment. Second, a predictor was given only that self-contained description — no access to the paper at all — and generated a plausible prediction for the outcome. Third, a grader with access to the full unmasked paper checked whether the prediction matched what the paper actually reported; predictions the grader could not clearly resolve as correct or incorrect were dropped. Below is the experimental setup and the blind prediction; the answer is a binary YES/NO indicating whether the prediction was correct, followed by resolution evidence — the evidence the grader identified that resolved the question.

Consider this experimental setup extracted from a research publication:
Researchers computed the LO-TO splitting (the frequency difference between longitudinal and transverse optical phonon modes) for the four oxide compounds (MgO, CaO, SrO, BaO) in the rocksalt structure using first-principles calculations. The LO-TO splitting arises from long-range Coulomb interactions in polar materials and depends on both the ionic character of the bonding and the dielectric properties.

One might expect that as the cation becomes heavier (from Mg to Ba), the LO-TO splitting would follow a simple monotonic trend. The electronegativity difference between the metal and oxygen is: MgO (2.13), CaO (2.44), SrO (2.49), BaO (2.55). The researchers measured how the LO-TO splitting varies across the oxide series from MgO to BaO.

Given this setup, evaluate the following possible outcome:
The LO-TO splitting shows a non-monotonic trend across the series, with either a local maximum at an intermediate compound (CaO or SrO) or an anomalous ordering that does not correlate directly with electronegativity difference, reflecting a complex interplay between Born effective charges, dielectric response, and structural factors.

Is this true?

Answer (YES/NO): YES